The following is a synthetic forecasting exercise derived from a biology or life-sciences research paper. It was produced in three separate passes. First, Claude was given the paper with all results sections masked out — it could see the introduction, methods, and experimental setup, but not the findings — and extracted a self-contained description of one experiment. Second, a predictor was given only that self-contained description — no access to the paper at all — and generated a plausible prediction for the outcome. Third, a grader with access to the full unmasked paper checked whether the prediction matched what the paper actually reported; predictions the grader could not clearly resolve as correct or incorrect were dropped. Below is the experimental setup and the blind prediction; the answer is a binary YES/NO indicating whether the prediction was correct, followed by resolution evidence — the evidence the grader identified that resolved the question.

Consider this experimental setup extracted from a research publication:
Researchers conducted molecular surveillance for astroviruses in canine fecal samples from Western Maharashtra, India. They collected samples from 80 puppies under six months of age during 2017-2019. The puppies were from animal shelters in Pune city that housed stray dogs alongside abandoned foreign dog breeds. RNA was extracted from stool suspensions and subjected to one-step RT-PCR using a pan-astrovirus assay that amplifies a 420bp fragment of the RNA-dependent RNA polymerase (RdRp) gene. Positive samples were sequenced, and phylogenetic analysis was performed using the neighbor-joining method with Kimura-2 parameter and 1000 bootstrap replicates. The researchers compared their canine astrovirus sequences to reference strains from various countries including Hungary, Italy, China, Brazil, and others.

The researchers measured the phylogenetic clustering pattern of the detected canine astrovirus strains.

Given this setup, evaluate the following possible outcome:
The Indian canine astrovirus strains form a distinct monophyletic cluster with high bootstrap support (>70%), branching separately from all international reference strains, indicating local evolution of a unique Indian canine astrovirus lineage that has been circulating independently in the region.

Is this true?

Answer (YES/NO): NO